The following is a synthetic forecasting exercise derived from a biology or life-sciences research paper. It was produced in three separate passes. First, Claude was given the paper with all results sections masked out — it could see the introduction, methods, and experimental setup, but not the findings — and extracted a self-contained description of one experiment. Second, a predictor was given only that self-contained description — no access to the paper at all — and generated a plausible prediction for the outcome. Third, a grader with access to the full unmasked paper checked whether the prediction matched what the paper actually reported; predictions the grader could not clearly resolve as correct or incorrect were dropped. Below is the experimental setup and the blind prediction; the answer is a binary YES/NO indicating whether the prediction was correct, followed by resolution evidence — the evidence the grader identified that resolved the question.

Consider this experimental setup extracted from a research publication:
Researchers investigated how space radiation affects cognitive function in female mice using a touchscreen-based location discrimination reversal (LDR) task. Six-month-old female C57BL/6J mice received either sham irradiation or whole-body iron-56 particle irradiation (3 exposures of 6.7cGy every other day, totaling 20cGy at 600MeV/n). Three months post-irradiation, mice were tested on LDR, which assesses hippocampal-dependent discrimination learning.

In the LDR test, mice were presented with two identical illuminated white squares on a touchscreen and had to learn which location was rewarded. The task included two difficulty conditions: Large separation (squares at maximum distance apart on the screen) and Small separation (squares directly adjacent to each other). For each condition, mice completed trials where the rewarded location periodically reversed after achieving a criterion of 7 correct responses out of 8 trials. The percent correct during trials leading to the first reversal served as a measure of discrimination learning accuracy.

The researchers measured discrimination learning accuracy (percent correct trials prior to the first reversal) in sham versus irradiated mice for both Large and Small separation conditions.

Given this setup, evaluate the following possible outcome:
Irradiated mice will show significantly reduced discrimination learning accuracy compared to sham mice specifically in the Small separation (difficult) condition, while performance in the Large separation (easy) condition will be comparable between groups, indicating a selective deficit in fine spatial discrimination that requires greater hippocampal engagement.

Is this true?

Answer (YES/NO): NO